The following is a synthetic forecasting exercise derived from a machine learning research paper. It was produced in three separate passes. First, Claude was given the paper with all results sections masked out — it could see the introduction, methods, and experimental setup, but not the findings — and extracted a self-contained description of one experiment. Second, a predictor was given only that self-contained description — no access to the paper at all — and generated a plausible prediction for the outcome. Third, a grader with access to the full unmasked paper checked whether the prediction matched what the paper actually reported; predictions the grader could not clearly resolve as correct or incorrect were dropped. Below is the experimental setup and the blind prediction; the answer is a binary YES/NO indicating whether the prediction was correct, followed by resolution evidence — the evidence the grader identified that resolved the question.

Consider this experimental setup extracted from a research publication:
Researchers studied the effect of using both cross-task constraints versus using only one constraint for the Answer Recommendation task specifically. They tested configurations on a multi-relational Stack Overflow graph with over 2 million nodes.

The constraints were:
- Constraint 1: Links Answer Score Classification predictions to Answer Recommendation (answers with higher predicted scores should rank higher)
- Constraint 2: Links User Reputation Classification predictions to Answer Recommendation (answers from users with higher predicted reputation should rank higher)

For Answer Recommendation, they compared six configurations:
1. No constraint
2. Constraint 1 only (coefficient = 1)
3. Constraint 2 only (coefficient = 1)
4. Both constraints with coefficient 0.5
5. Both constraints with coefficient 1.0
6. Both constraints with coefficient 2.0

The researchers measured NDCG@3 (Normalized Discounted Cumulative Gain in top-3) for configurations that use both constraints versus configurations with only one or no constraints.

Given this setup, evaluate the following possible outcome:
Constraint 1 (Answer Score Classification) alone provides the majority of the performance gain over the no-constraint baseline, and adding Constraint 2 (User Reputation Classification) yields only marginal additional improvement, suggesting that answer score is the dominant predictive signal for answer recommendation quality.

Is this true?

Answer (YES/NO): NO